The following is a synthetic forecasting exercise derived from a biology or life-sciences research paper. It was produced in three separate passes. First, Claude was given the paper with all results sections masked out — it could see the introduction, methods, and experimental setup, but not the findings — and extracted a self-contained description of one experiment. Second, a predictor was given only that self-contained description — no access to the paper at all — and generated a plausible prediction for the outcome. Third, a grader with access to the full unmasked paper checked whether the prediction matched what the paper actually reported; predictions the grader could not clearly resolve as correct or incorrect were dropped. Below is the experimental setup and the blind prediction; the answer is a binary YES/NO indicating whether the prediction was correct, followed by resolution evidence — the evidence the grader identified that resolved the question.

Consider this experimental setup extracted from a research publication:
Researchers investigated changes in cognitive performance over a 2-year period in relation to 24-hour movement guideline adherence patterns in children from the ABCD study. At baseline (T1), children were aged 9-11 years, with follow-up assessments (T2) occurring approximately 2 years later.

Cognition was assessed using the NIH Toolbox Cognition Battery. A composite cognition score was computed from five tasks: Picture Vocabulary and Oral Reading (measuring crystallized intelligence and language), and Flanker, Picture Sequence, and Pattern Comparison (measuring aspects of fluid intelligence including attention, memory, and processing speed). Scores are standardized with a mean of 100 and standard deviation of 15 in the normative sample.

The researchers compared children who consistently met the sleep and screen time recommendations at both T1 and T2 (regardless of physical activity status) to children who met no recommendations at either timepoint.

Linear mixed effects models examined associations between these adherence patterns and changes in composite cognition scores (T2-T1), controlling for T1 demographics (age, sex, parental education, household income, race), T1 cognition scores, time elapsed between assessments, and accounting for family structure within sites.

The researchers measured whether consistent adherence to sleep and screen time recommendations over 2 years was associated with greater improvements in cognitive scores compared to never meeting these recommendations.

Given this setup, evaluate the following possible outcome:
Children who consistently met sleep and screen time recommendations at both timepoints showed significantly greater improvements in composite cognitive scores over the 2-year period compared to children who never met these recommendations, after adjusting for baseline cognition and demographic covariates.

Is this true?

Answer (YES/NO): NO